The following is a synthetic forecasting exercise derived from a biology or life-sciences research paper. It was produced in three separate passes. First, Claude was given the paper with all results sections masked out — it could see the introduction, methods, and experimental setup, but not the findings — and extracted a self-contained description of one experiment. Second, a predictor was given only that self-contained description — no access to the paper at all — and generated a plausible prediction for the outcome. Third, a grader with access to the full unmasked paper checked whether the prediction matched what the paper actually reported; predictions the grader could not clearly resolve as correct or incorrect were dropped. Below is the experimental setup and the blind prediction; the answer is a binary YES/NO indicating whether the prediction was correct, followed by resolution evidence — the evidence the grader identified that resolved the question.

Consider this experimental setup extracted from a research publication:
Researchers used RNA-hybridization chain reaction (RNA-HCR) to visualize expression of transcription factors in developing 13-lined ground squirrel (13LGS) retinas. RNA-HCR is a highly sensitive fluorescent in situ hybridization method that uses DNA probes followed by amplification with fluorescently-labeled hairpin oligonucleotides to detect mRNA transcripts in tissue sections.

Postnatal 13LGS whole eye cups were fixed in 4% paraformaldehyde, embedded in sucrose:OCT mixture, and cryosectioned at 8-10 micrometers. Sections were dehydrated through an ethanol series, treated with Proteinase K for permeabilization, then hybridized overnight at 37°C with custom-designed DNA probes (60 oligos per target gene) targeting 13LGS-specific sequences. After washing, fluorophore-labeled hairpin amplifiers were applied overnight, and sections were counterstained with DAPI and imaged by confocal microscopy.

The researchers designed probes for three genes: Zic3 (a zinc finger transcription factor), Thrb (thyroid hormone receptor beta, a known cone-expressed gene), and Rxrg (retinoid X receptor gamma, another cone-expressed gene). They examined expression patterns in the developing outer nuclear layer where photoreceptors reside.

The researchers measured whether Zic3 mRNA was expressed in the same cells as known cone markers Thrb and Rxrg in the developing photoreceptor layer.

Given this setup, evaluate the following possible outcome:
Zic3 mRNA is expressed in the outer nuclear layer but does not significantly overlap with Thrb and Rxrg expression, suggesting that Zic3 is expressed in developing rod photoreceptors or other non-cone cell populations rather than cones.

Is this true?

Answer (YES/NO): NO